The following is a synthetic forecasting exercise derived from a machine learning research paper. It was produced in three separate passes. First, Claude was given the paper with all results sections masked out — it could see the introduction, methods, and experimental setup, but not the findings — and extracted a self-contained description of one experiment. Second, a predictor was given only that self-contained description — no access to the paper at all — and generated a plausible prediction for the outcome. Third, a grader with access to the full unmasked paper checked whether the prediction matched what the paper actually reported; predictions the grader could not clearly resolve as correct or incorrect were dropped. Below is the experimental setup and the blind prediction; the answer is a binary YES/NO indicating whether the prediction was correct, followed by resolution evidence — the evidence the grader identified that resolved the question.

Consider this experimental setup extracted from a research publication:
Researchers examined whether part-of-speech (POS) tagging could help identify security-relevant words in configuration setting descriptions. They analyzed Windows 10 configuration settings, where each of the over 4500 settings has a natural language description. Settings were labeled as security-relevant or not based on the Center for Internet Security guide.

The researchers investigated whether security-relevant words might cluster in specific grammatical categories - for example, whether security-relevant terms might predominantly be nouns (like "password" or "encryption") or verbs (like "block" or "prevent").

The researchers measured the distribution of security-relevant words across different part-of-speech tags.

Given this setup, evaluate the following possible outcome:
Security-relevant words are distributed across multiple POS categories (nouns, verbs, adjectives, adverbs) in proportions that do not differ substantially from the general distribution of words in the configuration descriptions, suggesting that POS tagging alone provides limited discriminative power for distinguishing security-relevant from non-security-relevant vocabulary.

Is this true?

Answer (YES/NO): YES